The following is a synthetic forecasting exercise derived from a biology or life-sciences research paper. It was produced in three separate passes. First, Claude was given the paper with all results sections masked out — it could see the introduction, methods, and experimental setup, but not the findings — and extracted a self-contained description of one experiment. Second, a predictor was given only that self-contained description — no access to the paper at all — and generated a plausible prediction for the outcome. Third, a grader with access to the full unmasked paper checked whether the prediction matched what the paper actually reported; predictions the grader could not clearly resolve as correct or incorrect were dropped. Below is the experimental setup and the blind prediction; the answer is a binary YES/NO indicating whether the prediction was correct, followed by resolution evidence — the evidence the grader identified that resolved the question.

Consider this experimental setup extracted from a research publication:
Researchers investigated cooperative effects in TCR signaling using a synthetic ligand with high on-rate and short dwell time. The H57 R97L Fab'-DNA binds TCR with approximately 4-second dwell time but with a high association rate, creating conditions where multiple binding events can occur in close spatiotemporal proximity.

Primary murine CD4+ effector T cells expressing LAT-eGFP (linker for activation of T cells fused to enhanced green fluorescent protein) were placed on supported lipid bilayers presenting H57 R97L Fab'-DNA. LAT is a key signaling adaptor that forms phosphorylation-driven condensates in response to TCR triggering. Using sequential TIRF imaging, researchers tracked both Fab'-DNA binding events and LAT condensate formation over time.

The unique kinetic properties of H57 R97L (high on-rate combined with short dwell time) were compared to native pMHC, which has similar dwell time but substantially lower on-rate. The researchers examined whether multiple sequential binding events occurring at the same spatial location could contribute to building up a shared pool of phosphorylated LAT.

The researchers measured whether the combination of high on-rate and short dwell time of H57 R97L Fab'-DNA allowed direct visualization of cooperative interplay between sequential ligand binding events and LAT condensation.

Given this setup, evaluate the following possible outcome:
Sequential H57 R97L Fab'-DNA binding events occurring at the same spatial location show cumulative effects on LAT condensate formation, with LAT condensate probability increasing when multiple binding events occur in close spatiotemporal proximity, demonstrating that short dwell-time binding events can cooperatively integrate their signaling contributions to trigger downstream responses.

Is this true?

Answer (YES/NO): YES